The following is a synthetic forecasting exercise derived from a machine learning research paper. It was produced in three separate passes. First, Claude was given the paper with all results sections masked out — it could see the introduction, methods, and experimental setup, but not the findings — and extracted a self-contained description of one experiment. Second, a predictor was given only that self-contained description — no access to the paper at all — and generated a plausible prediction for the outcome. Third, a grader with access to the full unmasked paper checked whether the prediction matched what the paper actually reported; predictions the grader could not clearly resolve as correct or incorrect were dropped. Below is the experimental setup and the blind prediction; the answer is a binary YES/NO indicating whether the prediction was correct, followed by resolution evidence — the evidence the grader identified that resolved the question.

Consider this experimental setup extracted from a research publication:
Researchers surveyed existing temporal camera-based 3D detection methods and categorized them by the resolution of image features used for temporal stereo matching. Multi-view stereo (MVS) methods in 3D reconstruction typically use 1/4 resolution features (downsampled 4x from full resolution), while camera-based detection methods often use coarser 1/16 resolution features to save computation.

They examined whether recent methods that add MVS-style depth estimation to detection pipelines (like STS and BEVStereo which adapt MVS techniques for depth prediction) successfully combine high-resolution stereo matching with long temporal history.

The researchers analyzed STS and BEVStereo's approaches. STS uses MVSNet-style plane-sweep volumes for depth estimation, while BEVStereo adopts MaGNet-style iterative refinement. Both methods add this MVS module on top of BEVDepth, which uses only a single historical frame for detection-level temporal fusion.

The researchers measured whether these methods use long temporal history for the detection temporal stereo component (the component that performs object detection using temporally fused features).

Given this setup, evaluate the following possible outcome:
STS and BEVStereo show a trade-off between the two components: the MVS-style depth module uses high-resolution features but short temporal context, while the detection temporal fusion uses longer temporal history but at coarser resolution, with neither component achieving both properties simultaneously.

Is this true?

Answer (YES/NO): NO